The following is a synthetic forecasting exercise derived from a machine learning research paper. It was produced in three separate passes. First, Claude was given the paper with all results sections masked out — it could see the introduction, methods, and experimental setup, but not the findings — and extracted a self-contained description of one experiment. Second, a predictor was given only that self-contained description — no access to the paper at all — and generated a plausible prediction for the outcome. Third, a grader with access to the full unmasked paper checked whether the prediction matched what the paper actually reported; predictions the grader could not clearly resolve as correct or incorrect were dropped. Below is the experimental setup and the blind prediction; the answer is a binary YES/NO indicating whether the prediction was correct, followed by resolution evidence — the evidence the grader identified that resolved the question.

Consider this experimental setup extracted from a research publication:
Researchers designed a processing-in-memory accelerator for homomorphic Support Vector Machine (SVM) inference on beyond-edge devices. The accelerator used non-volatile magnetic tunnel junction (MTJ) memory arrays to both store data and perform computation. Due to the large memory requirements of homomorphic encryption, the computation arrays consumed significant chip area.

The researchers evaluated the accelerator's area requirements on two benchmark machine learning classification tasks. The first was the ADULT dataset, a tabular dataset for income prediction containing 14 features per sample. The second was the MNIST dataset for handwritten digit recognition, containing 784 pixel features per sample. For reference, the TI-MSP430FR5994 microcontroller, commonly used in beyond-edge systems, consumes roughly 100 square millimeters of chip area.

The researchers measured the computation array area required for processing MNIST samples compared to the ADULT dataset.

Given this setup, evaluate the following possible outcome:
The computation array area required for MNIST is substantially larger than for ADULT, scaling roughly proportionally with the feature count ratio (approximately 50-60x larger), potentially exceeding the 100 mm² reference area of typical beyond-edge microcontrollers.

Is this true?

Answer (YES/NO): YES